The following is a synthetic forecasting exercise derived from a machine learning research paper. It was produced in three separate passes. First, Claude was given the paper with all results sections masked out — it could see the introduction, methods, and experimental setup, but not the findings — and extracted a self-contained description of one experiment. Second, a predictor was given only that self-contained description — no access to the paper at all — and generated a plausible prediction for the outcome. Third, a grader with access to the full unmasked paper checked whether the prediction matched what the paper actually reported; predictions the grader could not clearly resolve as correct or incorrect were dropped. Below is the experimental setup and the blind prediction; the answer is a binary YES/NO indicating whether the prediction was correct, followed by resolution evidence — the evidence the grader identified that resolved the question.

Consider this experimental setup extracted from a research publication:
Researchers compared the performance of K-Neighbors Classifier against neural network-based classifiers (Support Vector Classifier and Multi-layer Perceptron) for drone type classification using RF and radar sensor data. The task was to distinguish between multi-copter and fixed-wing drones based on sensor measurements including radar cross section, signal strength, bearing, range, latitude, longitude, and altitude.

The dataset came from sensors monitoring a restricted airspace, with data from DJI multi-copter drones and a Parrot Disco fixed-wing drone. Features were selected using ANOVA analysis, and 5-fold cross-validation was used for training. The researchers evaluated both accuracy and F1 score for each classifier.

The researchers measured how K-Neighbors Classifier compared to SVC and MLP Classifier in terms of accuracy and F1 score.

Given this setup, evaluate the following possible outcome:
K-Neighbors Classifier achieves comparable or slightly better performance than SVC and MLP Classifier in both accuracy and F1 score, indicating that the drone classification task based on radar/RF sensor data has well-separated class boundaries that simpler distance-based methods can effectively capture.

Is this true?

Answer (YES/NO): NO